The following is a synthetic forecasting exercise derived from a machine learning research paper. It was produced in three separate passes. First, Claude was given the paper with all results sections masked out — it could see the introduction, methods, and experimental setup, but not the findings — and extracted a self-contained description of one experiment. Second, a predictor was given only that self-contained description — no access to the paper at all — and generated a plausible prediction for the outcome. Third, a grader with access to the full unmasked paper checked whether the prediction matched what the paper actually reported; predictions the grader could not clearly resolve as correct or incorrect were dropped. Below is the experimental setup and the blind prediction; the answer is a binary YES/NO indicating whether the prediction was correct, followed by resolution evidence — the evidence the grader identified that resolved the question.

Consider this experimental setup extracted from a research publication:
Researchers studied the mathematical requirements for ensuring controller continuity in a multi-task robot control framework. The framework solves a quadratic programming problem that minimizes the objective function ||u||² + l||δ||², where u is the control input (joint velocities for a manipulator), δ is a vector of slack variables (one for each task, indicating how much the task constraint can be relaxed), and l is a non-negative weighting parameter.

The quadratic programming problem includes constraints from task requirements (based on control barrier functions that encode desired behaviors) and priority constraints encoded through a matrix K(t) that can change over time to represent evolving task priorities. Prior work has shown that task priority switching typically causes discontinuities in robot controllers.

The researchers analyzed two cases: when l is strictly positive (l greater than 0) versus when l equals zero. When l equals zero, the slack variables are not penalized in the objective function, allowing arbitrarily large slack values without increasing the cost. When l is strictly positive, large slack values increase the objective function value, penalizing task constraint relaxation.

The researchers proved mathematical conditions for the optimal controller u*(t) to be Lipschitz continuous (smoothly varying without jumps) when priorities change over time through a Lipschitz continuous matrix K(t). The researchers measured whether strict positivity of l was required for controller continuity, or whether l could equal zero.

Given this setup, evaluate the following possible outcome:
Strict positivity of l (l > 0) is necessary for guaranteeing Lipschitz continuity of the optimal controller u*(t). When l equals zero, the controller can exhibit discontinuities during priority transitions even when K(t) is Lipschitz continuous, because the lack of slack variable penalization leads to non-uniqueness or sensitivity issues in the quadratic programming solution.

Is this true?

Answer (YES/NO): YES